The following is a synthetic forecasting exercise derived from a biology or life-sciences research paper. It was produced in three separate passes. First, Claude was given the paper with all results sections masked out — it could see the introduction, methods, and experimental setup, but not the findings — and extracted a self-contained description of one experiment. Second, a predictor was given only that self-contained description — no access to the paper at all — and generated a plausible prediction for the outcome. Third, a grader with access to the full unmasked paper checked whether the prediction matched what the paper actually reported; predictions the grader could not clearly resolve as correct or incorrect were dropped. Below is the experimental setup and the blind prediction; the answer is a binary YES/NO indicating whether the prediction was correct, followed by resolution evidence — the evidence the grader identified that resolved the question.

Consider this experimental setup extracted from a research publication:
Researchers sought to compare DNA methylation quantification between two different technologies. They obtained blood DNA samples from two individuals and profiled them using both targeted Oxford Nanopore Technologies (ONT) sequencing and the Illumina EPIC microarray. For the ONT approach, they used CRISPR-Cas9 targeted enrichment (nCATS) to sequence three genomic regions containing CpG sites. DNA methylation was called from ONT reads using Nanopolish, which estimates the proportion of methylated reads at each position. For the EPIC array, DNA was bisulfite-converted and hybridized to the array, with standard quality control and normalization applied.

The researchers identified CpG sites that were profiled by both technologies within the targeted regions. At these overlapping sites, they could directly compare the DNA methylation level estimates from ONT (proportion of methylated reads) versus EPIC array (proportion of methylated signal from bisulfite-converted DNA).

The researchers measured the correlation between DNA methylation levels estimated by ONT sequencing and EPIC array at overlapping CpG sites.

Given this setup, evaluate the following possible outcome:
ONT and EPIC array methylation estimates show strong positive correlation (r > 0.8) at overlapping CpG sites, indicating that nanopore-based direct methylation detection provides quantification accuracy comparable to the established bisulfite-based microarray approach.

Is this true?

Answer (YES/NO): YES